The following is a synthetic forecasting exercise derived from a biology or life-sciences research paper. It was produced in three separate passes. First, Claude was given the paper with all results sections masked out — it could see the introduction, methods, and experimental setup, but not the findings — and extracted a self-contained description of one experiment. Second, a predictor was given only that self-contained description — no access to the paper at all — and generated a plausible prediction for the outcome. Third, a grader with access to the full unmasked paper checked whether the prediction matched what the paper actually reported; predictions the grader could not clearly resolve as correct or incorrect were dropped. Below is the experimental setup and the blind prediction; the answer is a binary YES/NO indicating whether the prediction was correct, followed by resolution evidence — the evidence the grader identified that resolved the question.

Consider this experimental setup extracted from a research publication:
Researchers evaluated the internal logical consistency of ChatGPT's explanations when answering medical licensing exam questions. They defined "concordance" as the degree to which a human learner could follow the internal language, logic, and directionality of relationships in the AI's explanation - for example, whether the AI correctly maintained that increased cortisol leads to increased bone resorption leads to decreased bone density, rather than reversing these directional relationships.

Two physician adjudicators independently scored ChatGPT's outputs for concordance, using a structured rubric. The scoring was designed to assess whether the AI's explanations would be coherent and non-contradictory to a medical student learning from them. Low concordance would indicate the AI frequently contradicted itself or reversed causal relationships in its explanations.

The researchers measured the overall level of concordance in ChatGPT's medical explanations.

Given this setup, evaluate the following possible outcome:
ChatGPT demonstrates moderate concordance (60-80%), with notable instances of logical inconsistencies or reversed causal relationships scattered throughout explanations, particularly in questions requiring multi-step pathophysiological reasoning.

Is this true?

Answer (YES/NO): NO